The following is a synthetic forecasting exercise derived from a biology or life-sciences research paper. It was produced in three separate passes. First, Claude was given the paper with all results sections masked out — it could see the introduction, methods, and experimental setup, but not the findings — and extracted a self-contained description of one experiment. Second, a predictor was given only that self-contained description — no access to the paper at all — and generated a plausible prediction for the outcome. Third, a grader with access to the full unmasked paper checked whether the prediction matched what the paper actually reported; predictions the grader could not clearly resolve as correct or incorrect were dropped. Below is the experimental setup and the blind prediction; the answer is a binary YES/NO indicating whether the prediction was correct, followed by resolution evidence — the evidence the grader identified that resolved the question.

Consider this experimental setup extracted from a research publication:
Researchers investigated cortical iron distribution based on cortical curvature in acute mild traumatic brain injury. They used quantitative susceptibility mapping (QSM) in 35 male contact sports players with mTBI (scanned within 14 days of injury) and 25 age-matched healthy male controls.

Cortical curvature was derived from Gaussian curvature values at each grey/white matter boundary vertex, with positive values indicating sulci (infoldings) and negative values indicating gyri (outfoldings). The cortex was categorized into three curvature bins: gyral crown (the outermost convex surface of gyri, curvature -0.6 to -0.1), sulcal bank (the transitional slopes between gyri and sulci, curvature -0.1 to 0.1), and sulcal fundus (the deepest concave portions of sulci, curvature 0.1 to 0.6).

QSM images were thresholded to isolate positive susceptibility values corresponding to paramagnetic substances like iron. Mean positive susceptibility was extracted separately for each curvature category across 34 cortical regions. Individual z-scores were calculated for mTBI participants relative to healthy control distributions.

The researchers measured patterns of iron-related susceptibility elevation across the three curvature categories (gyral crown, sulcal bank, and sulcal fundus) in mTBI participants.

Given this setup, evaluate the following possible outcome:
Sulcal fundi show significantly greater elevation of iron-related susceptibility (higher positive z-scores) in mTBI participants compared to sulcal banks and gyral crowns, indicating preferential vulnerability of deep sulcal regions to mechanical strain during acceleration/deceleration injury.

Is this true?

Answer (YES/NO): YES